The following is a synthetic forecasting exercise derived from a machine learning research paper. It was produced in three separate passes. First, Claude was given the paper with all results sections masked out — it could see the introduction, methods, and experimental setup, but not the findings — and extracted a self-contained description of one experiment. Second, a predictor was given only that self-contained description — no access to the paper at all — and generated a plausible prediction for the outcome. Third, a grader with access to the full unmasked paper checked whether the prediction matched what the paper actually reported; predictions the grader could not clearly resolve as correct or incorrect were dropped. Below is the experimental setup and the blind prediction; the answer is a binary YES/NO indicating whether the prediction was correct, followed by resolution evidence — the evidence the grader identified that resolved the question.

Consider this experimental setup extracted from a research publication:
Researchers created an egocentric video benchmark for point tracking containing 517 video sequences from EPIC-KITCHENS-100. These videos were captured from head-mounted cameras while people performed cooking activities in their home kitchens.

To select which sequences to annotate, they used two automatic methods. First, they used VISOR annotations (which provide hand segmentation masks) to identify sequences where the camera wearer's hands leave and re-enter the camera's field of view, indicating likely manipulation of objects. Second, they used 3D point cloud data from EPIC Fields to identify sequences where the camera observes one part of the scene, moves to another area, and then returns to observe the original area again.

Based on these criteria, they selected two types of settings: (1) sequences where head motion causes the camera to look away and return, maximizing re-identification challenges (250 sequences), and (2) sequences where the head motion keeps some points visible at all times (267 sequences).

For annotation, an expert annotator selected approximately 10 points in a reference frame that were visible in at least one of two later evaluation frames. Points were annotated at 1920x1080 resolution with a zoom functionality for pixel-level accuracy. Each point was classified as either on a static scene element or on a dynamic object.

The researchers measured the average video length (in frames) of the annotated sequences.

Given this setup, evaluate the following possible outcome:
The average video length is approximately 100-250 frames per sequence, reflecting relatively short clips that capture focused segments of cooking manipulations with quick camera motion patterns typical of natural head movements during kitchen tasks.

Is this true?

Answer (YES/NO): NO